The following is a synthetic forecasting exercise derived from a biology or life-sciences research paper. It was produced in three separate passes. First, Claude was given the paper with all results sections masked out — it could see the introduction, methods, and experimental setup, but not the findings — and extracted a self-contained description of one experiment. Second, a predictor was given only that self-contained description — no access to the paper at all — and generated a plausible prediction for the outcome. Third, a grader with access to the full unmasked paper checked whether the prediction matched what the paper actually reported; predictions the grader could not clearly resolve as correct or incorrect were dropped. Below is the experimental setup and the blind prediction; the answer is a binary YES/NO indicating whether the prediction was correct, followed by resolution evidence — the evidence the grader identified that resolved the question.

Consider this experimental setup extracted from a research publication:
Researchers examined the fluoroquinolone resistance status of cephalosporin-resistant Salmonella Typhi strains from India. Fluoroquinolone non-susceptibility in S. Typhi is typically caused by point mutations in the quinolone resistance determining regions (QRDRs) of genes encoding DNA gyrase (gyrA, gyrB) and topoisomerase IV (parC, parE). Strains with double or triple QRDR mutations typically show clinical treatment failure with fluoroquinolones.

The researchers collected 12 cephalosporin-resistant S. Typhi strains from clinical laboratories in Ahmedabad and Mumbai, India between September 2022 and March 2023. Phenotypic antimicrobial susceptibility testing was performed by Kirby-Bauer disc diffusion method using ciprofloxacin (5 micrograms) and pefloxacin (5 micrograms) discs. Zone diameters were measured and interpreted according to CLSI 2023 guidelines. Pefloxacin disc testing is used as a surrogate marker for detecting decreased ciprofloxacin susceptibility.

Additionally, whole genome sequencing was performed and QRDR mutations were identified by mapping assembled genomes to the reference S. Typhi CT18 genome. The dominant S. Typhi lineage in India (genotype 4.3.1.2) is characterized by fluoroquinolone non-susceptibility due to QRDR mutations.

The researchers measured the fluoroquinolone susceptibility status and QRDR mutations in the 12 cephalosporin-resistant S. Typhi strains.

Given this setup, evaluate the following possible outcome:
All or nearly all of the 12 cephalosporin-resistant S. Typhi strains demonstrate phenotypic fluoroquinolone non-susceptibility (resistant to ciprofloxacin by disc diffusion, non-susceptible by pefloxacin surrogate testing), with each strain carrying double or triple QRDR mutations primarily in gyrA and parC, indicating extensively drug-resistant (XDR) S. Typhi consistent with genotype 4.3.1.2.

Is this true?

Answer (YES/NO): NO